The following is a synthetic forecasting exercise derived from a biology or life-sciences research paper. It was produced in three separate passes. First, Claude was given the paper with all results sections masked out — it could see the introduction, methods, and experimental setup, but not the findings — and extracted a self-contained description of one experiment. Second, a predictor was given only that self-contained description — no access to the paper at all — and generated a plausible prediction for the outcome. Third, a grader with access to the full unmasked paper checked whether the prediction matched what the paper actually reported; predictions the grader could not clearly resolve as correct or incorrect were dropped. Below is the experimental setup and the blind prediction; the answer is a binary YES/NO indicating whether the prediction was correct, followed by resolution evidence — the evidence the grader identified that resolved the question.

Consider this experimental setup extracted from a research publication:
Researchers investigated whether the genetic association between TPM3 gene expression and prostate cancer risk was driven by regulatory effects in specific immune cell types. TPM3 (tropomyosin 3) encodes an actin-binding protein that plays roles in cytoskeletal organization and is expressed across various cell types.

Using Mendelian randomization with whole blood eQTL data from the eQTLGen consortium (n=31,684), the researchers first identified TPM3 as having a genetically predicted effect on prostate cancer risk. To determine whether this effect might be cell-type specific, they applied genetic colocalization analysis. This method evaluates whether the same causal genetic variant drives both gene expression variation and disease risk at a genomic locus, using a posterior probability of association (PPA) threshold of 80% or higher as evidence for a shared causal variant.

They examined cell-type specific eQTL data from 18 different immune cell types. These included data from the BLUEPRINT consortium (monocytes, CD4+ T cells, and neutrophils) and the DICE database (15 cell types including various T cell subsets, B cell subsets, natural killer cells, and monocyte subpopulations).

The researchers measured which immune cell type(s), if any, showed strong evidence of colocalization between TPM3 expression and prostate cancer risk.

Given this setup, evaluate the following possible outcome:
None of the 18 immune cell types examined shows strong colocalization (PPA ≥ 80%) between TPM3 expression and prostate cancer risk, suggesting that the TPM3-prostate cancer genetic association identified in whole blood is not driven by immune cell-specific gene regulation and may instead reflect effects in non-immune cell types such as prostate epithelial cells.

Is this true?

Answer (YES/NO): NO